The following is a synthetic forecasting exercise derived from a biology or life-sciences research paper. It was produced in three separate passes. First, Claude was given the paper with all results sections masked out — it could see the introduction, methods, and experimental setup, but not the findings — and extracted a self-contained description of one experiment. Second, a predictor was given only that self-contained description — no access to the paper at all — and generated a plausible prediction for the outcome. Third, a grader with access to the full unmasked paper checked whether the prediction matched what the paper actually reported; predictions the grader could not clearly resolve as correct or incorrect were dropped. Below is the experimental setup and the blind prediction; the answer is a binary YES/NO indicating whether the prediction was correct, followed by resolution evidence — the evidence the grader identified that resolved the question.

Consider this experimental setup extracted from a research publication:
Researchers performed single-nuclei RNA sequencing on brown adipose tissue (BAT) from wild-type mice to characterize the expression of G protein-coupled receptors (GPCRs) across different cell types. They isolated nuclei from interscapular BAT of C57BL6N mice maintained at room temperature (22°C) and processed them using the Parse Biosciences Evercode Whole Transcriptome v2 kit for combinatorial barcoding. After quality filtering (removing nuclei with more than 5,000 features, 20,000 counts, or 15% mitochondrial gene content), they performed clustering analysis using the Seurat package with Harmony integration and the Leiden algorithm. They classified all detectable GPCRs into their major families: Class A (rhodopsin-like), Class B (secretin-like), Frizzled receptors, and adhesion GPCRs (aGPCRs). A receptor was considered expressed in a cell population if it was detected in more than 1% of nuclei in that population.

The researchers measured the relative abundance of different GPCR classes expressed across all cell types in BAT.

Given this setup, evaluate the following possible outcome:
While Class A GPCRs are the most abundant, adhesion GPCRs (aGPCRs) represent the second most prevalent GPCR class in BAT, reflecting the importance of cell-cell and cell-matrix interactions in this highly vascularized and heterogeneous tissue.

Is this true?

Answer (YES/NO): YES